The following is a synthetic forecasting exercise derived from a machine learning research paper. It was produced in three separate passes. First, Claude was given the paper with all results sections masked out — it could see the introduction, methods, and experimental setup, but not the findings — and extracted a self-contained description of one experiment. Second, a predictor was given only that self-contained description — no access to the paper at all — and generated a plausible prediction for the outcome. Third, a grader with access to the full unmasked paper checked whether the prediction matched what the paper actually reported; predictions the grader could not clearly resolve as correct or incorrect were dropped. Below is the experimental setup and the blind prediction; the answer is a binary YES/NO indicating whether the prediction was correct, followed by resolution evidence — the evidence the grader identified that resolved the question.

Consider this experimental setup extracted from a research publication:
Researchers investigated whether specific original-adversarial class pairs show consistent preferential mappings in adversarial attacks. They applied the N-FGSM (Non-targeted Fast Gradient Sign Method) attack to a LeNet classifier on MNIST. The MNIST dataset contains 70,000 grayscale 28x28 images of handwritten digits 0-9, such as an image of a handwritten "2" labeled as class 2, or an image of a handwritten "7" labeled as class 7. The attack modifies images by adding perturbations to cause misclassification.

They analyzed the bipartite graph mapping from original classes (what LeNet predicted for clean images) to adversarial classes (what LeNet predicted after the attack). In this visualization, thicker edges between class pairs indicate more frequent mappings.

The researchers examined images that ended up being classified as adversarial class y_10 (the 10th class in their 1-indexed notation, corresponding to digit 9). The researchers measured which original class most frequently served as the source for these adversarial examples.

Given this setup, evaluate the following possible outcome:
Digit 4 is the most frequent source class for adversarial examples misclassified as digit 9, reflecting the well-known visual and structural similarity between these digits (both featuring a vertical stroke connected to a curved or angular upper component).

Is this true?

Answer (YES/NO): NO